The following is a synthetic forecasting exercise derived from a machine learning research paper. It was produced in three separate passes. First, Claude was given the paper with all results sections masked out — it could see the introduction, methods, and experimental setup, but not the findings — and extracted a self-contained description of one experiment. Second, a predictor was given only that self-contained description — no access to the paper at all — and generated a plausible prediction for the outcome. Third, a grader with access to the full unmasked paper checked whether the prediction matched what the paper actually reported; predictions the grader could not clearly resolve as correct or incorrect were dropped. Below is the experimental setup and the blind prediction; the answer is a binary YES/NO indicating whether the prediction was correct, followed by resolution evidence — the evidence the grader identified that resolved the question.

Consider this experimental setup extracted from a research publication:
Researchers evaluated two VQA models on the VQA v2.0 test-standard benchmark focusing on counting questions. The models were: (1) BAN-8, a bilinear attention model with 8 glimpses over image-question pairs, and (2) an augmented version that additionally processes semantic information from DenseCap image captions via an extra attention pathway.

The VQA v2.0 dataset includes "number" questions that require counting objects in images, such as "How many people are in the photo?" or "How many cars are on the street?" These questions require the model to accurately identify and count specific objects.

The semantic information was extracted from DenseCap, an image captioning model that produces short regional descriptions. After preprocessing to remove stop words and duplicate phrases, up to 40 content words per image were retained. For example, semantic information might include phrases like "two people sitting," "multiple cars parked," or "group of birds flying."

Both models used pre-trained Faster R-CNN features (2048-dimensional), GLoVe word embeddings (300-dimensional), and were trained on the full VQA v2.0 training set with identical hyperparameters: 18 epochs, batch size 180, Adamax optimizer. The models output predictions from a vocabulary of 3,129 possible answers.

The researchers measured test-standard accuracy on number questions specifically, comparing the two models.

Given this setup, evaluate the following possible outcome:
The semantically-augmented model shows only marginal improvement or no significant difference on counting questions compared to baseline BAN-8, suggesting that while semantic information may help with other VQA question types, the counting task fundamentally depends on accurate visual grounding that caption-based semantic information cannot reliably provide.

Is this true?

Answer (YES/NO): YES